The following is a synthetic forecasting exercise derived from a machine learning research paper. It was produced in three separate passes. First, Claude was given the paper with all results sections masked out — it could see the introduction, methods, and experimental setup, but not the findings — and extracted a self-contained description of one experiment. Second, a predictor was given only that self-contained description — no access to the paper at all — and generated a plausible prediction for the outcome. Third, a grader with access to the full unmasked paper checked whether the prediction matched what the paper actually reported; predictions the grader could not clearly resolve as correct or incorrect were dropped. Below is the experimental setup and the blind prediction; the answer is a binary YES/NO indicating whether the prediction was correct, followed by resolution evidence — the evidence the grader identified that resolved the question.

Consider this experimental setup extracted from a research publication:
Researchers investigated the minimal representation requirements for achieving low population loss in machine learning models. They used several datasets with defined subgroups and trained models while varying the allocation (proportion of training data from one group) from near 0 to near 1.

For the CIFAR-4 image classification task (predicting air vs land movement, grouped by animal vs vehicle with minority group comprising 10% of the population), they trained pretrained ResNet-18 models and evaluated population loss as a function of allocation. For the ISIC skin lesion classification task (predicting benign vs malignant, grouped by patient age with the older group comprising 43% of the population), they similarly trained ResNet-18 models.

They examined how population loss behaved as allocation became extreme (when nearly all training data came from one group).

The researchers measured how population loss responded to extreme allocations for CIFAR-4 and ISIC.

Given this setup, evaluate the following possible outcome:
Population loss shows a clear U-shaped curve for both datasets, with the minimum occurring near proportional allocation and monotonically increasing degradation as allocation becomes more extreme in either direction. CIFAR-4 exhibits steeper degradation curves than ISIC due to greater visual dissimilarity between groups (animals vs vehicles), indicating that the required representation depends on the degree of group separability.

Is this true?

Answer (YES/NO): NO